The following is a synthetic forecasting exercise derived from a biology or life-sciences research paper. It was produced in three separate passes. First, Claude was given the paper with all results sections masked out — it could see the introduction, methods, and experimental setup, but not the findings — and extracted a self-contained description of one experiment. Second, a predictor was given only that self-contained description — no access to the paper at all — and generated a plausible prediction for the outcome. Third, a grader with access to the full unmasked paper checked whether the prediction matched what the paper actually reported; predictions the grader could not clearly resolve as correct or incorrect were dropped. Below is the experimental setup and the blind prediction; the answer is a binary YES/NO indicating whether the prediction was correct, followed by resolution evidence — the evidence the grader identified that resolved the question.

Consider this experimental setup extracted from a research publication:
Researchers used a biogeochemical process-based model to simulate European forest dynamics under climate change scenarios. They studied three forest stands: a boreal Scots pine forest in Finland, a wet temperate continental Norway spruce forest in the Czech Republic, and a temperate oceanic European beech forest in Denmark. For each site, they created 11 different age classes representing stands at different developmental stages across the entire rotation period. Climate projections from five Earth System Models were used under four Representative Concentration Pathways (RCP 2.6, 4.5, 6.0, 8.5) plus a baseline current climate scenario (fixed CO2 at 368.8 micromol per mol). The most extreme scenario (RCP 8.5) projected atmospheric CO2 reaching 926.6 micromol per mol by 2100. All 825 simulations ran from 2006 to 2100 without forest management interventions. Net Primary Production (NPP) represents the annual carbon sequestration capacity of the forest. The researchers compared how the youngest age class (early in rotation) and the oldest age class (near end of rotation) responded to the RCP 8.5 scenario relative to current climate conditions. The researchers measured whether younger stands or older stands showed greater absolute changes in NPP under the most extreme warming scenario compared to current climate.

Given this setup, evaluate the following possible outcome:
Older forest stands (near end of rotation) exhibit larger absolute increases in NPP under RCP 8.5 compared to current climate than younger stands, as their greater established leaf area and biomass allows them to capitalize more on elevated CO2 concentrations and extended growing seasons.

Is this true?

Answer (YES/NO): NO